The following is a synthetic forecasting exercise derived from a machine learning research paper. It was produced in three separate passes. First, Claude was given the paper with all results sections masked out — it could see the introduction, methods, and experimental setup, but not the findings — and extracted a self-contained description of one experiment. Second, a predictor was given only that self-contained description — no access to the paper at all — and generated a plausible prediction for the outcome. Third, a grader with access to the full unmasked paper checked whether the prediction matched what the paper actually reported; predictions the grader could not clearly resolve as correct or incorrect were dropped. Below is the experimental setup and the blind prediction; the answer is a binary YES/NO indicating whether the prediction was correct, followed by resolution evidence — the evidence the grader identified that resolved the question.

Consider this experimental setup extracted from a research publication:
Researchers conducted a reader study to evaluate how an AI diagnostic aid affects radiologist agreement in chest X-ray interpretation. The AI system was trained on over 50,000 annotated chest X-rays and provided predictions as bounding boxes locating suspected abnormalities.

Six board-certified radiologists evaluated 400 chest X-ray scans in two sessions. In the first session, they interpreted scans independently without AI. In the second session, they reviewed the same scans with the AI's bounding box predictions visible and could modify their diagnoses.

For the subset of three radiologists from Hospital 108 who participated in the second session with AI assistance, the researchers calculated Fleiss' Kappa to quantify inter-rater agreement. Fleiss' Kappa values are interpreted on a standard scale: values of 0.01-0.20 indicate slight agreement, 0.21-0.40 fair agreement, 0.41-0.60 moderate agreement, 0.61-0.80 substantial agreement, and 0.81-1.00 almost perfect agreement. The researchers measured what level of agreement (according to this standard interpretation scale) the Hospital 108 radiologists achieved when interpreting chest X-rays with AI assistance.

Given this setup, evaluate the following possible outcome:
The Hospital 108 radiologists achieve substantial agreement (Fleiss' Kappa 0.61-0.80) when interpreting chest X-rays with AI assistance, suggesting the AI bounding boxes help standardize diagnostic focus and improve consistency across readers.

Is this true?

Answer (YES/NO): NO